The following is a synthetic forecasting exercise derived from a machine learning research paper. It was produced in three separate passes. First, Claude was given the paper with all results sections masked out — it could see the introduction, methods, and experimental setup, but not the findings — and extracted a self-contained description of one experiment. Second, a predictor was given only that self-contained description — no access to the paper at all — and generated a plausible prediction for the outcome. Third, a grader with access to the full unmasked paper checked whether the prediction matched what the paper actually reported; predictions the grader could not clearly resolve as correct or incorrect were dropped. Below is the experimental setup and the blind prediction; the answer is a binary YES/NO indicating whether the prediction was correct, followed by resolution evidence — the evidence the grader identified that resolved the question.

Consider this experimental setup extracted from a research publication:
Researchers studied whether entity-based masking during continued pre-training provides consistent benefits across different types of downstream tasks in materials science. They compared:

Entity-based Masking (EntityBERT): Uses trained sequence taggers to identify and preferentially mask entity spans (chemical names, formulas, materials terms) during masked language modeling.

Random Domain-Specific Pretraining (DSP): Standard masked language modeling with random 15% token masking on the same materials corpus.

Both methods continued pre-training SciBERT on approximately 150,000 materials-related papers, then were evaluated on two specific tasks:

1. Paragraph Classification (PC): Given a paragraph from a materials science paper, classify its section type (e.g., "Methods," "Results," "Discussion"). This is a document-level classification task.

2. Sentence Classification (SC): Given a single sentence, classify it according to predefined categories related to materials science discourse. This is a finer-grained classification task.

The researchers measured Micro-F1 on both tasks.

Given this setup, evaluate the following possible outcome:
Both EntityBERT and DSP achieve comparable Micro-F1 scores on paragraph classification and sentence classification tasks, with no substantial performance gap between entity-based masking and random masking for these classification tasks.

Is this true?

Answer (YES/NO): NO